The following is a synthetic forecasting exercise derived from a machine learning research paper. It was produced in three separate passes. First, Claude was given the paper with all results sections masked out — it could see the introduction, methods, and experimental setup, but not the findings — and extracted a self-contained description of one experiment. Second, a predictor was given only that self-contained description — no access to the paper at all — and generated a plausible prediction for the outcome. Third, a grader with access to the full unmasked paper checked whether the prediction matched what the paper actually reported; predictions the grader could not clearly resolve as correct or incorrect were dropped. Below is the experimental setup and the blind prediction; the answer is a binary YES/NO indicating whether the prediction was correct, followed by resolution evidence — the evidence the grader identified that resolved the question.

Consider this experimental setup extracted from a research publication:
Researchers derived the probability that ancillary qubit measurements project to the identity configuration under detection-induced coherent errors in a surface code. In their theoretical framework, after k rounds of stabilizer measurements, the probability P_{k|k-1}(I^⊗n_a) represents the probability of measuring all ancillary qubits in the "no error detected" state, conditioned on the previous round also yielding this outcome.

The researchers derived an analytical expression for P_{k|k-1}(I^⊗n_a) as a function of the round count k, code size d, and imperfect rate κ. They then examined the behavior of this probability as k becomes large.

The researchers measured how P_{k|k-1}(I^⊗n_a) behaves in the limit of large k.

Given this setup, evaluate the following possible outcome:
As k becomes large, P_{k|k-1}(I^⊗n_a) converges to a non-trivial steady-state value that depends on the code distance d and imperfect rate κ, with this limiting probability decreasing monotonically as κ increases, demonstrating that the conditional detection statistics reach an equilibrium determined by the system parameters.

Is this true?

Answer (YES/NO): NO